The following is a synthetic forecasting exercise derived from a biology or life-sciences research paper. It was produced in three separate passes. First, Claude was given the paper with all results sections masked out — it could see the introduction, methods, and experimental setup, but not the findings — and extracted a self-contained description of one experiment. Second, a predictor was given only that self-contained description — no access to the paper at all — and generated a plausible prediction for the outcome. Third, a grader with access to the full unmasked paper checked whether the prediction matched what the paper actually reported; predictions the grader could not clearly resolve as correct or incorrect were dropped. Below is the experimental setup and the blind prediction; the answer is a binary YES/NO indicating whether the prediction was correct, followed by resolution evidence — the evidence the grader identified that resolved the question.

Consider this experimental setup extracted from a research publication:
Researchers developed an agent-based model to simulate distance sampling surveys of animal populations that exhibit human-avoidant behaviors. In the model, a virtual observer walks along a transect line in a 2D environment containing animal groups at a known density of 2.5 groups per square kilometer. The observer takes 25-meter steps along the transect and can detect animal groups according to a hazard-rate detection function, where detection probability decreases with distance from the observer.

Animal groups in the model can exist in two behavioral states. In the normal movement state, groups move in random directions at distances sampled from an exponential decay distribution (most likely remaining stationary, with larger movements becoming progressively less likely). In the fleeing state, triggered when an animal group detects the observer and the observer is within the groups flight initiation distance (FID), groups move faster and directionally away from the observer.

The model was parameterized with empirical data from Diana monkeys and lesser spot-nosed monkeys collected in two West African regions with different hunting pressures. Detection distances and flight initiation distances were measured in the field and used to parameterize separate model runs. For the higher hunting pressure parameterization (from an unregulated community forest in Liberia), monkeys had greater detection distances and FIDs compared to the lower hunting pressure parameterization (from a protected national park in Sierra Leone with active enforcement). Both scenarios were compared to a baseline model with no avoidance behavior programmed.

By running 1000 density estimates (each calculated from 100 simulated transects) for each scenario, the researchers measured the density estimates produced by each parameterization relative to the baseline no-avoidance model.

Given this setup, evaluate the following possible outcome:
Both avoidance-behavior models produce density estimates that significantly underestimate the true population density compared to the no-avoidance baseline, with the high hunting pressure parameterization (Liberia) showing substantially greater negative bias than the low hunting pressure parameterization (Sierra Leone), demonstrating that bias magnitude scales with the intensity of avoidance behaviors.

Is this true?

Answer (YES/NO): YES